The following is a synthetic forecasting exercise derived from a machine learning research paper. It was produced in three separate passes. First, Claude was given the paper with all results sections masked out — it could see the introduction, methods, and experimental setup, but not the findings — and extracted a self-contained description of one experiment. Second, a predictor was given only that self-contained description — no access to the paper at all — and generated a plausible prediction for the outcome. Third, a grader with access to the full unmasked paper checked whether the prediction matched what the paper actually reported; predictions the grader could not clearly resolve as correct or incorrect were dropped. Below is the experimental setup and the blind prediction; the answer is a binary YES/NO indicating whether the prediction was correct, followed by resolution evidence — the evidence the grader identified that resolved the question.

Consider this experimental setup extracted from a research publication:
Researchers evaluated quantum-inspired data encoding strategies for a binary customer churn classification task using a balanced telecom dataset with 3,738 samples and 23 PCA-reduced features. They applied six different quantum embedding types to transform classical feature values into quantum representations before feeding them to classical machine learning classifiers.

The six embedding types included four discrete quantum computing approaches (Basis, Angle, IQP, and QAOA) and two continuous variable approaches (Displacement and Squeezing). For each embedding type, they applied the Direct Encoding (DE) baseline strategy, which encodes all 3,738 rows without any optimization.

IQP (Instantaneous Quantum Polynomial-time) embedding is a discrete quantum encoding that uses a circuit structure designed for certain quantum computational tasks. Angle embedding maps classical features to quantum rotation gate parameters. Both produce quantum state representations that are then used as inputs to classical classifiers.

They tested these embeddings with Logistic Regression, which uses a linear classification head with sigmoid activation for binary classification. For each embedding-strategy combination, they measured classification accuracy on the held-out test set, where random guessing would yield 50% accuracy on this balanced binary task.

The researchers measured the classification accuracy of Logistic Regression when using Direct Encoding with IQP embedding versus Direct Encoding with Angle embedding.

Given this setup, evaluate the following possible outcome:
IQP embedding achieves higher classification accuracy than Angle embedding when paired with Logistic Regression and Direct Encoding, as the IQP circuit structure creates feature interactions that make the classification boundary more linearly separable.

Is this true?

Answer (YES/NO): NO